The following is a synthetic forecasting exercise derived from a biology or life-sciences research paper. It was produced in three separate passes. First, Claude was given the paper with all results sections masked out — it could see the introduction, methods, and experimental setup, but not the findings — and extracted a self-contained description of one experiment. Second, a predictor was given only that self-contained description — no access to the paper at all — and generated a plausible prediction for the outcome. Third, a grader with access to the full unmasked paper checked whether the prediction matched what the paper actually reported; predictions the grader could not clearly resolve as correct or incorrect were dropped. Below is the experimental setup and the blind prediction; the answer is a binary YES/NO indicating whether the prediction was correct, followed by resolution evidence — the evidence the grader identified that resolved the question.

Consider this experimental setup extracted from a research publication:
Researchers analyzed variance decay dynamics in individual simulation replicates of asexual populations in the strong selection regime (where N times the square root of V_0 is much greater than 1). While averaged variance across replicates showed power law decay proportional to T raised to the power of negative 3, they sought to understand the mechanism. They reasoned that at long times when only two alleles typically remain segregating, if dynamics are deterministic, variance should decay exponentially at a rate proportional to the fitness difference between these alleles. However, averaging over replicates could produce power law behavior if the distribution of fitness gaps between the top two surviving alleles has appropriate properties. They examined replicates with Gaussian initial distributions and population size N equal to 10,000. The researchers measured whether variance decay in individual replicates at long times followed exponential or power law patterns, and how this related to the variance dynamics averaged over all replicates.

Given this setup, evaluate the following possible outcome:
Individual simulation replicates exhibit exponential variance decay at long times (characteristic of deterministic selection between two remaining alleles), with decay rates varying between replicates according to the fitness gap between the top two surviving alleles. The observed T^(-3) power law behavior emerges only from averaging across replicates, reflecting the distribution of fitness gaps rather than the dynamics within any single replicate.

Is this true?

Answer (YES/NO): YES